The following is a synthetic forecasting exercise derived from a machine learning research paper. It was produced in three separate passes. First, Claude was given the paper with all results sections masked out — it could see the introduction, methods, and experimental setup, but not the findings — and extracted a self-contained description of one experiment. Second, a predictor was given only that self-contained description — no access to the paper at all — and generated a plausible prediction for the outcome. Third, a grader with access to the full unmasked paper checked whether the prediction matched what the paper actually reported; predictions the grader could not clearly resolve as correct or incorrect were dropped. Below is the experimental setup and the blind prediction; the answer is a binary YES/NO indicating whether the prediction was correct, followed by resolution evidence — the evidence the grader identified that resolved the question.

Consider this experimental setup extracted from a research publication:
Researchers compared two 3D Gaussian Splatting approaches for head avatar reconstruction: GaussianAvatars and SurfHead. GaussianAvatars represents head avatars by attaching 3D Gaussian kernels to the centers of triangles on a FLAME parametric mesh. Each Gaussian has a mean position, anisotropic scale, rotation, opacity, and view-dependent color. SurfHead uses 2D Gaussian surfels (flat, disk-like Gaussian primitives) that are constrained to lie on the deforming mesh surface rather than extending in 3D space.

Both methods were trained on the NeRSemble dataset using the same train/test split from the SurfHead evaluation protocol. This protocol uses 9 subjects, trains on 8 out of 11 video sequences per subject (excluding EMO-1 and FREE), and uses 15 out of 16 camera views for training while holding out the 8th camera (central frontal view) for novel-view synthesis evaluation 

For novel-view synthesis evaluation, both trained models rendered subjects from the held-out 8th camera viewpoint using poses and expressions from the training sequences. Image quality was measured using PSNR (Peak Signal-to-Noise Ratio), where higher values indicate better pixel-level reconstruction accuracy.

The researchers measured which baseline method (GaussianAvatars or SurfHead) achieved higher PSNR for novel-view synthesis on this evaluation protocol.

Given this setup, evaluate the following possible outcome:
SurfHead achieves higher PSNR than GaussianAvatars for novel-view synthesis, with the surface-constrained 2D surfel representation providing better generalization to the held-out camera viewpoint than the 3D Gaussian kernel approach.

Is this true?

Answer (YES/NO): NO